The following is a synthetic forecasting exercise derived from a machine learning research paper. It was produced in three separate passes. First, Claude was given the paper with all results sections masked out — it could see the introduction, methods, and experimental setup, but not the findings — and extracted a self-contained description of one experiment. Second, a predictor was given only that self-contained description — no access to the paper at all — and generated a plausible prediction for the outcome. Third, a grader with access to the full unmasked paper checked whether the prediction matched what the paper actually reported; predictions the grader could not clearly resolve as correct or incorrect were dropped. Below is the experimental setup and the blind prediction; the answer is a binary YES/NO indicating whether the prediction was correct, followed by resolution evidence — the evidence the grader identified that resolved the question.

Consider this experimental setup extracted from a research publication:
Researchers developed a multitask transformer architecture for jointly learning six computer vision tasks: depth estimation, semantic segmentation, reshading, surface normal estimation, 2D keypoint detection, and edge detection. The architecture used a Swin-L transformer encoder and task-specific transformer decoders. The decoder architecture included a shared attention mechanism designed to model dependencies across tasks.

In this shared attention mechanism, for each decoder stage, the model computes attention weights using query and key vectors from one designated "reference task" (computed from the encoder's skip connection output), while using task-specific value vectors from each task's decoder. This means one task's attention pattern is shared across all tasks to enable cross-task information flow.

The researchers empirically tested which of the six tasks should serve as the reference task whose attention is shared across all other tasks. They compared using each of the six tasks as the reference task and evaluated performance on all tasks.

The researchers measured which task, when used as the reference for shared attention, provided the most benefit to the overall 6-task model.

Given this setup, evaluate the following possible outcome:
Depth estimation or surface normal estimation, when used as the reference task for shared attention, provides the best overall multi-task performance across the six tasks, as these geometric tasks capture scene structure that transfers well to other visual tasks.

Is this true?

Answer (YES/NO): YES